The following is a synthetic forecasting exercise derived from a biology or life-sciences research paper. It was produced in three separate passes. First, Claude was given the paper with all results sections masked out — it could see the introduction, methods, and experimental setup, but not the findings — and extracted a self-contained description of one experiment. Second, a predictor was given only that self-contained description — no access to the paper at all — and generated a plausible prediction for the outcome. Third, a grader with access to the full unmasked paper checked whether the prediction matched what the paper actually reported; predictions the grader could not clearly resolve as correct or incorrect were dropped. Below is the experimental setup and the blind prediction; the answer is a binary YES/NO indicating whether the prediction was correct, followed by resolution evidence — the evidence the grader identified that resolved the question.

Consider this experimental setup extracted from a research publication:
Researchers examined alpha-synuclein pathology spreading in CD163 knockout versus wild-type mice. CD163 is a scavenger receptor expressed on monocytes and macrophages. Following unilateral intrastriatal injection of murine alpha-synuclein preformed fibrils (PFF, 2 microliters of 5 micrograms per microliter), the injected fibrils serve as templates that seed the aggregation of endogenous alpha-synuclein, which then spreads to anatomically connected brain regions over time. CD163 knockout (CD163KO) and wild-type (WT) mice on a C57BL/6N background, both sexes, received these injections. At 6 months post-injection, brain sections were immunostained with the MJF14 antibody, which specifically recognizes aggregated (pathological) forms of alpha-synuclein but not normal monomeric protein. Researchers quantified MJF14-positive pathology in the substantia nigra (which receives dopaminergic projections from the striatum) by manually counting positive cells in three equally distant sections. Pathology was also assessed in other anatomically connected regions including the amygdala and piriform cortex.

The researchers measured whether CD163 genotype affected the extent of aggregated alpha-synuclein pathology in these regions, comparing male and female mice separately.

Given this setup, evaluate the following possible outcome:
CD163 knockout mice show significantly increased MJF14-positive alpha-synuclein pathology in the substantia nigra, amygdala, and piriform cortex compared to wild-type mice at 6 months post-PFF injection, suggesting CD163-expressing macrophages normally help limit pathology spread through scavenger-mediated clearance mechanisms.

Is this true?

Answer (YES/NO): NO